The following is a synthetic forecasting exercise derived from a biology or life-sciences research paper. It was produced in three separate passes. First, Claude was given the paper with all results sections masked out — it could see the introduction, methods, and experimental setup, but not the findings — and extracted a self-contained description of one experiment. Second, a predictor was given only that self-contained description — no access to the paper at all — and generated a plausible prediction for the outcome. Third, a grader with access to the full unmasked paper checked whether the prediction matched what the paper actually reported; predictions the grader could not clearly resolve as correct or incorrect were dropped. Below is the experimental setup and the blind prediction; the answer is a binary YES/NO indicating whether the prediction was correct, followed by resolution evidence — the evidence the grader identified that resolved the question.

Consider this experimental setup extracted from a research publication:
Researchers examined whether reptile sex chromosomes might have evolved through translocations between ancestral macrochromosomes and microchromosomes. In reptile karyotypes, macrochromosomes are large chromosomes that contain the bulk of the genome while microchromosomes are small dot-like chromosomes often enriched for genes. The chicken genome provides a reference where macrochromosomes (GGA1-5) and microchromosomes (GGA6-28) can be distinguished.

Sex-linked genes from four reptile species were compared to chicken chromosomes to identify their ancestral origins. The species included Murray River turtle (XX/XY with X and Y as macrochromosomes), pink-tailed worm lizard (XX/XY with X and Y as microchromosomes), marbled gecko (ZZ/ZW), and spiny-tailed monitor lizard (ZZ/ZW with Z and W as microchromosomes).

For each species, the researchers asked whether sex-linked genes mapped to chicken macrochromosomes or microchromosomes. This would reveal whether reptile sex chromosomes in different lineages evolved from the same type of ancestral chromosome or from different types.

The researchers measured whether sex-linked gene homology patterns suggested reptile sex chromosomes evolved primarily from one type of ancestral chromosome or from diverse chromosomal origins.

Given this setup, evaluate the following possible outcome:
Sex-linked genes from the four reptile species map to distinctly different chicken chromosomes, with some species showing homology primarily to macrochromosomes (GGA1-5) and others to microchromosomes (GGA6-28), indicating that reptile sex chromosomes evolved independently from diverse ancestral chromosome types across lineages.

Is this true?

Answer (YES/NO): YES